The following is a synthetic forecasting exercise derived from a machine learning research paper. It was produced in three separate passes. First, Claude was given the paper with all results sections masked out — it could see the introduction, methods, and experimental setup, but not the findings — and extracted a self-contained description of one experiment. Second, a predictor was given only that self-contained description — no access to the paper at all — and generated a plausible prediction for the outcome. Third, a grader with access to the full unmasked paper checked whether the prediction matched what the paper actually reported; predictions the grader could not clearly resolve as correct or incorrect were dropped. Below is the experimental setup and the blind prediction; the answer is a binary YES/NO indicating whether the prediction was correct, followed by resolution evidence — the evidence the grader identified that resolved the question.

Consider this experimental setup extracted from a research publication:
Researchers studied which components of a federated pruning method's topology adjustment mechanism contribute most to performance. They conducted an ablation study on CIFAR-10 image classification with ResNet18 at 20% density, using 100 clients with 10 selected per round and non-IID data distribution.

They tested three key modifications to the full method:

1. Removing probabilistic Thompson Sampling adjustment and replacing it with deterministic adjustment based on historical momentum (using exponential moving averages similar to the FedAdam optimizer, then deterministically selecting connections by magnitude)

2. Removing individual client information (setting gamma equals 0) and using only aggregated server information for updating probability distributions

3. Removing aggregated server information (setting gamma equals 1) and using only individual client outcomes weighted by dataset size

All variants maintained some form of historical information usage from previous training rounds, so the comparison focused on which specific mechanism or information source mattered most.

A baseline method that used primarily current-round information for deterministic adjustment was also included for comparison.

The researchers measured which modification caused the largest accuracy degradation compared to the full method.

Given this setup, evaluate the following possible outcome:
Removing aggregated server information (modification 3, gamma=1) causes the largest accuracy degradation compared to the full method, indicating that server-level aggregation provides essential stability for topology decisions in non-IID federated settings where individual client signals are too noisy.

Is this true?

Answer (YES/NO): NO